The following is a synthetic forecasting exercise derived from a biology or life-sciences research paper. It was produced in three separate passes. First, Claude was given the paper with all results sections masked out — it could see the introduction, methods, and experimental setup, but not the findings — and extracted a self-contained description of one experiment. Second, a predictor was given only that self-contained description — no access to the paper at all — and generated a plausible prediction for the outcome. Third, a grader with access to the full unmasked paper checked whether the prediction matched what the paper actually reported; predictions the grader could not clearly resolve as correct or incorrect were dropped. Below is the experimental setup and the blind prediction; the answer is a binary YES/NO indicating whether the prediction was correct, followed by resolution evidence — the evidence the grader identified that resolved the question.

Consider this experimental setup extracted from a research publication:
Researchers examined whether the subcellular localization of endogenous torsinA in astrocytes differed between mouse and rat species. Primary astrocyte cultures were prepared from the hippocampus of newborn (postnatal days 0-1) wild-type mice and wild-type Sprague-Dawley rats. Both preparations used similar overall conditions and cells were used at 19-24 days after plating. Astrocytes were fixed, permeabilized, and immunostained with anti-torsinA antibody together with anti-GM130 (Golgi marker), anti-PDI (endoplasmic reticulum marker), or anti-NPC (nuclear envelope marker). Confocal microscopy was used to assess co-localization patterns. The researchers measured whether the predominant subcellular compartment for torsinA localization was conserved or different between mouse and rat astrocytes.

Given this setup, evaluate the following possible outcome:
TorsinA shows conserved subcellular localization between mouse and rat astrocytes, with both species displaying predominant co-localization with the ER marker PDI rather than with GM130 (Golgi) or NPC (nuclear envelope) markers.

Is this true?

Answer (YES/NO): NO